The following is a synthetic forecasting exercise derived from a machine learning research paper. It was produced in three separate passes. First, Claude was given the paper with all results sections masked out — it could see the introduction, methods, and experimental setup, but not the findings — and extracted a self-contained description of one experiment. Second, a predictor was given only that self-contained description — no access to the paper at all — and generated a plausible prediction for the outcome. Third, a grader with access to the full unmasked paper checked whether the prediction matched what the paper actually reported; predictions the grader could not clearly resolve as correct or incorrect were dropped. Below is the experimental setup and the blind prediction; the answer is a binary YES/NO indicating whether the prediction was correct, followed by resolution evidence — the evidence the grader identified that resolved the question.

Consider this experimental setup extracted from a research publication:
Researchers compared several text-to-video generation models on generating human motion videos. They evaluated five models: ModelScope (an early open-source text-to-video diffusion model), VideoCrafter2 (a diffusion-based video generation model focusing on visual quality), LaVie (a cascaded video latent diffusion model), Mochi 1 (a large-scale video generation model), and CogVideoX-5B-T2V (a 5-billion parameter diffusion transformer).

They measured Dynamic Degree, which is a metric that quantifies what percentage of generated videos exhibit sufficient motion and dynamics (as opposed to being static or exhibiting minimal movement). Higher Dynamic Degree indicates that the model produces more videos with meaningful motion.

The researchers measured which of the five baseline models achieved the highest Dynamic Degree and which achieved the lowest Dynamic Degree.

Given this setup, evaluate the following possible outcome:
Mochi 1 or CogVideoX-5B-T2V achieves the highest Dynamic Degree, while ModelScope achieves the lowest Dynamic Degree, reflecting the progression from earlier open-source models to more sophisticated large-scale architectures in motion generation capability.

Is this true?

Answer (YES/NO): NO